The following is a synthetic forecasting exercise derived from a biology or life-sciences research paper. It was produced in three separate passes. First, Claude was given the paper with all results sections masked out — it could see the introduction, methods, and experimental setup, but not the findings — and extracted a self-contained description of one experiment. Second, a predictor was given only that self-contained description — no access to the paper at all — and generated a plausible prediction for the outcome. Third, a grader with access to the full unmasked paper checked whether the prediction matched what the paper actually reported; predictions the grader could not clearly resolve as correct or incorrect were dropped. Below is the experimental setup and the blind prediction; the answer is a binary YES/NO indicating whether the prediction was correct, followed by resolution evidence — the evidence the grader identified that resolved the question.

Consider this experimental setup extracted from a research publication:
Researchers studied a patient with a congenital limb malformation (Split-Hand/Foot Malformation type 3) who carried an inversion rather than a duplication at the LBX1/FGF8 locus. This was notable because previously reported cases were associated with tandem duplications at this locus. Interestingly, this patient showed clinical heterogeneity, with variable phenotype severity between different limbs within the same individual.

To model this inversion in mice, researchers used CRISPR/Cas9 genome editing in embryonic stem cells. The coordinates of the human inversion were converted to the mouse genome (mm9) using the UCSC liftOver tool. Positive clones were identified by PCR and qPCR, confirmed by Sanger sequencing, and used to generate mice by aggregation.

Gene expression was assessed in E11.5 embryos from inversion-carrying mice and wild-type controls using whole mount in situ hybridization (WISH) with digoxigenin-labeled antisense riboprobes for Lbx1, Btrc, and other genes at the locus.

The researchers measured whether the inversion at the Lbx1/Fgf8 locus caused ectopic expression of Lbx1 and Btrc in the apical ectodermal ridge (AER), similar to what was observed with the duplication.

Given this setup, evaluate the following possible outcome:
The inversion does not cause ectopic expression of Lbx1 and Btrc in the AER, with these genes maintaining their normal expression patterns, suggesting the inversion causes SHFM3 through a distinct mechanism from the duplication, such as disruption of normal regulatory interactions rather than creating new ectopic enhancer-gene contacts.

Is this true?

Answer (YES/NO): NO